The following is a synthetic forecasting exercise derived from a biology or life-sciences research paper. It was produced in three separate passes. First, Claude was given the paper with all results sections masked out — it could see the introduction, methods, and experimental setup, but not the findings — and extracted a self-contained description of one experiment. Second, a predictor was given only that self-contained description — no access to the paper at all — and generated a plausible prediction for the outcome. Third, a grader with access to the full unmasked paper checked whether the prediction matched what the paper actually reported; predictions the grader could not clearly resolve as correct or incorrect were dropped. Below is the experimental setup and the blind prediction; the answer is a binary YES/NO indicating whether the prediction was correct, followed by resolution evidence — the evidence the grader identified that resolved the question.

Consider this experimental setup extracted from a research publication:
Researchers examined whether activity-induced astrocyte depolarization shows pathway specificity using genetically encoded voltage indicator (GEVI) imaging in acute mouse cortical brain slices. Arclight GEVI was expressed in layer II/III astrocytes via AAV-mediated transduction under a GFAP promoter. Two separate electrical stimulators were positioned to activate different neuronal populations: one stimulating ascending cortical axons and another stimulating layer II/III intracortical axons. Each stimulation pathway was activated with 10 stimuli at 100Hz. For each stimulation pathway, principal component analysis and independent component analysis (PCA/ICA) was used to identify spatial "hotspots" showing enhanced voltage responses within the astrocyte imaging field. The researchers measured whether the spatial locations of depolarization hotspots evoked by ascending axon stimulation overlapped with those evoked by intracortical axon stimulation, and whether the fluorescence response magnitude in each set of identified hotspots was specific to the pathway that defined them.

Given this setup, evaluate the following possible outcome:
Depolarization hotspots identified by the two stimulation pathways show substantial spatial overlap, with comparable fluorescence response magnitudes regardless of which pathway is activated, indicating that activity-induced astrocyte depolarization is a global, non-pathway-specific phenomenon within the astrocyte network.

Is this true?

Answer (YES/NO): NO